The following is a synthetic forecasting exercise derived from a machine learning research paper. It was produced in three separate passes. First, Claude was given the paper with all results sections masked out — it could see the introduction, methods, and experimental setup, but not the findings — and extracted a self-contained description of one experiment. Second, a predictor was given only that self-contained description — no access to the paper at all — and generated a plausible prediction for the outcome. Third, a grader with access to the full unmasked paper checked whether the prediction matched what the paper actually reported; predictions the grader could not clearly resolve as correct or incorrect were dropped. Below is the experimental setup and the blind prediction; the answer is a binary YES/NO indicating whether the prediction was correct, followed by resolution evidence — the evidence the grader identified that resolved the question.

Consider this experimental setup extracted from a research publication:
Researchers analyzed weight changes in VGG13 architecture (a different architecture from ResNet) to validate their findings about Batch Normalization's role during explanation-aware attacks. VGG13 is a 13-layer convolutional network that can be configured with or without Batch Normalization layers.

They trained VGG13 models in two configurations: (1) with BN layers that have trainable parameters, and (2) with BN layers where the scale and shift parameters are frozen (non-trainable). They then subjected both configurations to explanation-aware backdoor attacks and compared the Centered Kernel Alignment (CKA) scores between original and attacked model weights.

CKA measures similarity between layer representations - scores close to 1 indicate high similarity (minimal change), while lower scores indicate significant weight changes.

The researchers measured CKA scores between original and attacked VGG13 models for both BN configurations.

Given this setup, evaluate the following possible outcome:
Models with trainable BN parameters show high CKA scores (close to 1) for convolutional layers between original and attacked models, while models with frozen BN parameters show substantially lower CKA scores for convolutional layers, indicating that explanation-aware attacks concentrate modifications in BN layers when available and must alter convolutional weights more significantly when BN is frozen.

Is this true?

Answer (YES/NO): YES